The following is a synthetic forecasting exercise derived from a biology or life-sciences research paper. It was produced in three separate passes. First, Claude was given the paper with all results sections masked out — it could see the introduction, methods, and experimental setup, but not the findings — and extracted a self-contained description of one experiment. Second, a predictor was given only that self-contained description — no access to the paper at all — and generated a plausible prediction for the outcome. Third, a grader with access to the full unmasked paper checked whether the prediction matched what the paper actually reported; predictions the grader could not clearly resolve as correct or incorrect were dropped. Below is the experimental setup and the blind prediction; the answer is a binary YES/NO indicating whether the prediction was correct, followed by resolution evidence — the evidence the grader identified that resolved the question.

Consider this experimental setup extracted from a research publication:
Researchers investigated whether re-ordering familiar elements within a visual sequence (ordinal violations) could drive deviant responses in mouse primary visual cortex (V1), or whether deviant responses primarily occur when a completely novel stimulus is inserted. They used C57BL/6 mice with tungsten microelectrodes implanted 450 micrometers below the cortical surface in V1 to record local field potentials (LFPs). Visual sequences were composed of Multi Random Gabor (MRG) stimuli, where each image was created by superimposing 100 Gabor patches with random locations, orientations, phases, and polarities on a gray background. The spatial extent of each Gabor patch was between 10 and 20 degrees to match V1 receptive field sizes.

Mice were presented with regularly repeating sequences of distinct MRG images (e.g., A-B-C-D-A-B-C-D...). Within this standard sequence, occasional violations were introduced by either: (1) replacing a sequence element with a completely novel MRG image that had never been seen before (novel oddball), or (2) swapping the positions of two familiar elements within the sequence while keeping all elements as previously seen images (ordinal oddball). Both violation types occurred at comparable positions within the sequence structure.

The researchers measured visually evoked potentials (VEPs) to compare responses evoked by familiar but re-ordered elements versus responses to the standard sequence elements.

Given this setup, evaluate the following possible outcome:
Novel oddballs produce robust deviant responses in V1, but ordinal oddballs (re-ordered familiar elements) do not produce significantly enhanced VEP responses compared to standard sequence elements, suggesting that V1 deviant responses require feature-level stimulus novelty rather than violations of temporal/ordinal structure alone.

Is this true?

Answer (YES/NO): NO